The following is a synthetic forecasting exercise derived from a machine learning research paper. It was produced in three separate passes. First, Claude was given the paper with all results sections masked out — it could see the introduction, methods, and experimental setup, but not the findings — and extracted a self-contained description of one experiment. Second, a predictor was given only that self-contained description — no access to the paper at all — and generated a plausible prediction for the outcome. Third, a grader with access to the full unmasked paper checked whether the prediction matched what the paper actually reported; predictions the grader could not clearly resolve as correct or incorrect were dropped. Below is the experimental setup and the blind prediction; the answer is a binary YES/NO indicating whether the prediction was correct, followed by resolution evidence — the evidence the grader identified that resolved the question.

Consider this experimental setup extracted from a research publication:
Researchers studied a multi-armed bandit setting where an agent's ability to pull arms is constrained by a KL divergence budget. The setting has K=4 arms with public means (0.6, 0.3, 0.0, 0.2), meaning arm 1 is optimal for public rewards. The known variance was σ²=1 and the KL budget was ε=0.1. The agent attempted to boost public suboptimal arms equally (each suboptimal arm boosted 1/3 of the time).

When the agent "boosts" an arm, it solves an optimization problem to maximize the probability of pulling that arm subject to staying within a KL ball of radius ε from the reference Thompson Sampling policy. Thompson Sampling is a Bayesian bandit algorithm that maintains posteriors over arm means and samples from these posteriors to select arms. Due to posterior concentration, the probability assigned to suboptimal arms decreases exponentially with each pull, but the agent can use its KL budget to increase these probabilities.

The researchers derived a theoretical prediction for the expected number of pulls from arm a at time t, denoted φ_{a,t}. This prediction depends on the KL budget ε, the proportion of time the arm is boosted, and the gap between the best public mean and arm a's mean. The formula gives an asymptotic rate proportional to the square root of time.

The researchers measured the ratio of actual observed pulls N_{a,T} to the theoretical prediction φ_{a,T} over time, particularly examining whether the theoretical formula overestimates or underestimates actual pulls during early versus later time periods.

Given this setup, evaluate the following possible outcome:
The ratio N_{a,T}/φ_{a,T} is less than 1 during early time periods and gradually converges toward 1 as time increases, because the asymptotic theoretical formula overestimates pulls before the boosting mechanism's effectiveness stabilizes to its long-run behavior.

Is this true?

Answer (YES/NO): NO